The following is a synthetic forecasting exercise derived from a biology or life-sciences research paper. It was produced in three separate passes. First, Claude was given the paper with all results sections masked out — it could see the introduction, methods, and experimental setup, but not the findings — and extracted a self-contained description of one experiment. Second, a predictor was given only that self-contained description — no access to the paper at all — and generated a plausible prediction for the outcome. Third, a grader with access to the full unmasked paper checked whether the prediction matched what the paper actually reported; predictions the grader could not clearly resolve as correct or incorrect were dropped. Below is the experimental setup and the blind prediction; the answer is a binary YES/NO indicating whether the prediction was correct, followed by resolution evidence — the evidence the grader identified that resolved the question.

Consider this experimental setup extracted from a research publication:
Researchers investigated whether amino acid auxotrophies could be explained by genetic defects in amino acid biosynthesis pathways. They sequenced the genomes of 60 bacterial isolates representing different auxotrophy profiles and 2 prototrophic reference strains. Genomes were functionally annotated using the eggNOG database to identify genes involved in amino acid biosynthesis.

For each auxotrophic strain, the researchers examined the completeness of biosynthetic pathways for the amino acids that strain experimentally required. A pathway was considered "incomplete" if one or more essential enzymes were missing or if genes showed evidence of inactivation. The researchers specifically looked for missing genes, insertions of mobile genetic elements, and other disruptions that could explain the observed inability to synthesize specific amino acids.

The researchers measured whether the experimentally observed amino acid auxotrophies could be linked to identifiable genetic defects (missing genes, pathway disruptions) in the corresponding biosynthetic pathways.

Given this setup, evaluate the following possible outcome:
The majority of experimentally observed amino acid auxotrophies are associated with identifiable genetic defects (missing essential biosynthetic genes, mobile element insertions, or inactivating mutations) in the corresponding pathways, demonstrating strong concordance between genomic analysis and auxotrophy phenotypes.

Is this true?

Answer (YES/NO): NO